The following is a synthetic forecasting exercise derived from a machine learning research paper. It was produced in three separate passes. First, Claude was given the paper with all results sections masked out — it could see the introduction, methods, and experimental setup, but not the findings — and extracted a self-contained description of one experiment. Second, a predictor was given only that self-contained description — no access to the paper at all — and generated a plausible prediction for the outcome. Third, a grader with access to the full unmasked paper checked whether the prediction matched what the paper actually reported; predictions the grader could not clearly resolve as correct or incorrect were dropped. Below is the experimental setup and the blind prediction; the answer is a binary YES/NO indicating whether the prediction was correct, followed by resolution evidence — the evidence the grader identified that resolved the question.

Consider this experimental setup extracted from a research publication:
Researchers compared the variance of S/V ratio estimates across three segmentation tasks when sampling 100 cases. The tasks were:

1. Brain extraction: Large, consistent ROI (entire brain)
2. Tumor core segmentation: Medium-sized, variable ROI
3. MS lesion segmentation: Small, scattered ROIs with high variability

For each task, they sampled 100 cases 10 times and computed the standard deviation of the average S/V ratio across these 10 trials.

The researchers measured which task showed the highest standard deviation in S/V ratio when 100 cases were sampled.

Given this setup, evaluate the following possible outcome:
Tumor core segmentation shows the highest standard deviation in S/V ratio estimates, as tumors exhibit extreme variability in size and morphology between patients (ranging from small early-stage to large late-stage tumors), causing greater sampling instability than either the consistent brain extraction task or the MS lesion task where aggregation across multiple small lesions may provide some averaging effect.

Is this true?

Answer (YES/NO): NO